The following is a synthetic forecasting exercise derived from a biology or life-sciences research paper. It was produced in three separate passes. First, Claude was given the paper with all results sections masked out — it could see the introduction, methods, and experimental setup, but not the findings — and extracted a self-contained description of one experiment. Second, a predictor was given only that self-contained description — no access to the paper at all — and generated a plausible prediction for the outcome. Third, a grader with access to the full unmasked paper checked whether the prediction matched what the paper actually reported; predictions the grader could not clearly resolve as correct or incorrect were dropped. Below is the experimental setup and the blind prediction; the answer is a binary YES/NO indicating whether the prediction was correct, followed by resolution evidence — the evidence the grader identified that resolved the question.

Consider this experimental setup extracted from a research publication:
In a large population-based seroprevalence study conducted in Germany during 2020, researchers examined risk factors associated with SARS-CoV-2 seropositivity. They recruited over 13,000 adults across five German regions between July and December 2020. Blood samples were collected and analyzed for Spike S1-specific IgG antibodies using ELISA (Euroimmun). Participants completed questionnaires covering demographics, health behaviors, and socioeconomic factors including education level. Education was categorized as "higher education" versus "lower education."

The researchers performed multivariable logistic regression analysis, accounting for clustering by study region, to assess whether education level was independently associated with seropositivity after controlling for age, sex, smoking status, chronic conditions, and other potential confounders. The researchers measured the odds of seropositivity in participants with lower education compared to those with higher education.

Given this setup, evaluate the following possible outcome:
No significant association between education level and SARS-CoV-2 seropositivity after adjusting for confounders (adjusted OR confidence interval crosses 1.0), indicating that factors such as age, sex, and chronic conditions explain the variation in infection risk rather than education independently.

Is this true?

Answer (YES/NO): NO